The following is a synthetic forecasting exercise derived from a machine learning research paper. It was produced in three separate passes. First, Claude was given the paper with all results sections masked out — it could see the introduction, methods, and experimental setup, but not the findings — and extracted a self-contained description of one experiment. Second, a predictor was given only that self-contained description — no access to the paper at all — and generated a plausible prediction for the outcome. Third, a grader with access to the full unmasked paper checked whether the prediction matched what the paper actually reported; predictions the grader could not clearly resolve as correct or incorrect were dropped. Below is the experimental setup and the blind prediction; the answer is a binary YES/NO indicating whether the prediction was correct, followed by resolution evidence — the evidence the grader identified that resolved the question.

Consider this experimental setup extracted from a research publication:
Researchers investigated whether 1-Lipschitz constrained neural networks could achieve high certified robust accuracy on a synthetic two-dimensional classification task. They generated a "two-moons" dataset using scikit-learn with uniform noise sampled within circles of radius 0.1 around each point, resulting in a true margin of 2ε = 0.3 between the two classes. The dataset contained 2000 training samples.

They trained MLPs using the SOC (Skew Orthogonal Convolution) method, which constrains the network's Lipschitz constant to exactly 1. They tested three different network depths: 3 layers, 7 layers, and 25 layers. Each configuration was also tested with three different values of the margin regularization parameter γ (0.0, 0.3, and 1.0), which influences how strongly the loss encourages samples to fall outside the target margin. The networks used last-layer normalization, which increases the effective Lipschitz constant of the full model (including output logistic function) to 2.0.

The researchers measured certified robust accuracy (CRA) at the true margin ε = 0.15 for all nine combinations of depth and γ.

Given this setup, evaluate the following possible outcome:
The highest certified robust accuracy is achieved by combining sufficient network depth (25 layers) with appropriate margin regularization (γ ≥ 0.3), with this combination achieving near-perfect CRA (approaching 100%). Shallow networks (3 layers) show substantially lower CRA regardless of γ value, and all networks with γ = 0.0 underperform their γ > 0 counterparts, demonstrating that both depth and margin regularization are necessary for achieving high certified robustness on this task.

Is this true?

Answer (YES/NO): NO